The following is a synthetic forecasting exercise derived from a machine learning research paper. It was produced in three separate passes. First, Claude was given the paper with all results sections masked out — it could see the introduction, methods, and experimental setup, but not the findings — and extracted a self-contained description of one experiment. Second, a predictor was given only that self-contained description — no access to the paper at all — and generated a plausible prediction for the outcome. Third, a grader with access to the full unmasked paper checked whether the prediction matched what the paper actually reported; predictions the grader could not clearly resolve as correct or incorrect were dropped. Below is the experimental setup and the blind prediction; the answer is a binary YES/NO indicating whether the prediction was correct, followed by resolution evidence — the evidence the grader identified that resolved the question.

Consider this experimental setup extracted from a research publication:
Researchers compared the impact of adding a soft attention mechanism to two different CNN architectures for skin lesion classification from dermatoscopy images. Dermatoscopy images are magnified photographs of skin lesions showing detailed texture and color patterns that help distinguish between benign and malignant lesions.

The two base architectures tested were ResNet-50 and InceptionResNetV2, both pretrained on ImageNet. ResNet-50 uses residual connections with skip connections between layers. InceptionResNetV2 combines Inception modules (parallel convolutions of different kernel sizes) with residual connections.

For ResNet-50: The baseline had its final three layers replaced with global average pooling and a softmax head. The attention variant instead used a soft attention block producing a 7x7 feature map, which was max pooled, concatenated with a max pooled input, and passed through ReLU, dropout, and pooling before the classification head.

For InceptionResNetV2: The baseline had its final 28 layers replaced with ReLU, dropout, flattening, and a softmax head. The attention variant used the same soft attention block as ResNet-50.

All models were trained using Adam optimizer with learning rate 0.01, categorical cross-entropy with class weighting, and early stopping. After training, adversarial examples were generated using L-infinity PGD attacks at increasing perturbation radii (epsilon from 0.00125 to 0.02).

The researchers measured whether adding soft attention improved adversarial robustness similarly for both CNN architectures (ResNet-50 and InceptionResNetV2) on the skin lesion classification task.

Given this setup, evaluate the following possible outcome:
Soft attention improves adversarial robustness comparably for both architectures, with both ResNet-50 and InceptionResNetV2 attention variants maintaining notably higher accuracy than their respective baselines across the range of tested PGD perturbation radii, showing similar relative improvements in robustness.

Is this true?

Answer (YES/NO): NO